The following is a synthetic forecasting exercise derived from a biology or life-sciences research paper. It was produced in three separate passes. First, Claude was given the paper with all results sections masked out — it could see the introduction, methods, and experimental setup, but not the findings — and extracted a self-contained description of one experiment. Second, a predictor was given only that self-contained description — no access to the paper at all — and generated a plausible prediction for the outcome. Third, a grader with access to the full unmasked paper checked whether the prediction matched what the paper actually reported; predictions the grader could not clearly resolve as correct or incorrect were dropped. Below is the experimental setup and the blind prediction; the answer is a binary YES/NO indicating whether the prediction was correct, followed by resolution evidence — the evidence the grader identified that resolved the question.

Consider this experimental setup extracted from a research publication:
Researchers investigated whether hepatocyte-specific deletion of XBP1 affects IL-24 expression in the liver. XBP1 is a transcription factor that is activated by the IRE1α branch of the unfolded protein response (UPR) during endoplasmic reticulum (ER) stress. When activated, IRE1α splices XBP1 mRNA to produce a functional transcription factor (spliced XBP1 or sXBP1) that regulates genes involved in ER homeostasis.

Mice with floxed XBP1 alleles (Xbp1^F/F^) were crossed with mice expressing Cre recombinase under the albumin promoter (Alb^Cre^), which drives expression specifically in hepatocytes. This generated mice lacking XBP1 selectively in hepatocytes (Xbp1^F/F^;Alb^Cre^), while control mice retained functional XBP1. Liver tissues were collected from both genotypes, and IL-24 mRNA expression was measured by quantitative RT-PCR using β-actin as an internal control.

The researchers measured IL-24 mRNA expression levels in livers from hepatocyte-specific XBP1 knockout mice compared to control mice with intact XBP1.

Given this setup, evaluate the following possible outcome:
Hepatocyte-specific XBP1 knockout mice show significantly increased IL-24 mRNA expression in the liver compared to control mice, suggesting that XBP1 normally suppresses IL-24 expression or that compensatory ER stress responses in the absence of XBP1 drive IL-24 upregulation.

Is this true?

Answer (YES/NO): NO